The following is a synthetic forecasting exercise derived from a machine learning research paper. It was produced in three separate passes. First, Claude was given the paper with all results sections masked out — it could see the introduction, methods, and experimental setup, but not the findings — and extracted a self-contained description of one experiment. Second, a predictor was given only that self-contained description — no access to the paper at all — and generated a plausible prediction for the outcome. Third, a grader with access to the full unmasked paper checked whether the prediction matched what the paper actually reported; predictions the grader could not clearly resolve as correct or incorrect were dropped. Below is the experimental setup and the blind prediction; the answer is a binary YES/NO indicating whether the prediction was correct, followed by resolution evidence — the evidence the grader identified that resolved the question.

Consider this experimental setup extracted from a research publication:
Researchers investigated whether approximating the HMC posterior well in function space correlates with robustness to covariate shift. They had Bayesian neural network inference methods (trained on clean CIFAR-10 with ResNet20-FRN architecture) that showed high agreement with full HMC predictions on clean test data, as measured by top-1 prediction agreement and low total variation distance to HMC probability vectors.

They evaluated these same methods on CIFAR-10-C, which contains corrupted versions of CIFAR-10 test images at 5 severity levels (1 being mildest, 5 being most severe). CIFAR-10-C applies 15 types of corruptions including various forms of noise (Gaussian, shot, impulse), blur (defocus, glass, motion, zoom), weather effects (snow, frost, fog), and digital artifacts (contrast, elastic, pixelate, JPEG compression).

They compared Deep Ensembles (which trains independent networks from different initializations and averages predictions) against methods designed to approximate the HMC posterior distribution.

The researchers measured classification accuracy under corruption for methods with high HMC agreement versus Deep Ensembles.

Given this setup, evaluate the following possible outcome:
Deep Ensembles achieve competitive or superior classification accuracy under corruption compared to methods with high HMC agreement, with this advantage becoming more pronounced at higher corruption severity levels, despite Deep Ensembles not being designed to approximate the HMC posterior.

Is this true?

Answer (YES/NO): YES